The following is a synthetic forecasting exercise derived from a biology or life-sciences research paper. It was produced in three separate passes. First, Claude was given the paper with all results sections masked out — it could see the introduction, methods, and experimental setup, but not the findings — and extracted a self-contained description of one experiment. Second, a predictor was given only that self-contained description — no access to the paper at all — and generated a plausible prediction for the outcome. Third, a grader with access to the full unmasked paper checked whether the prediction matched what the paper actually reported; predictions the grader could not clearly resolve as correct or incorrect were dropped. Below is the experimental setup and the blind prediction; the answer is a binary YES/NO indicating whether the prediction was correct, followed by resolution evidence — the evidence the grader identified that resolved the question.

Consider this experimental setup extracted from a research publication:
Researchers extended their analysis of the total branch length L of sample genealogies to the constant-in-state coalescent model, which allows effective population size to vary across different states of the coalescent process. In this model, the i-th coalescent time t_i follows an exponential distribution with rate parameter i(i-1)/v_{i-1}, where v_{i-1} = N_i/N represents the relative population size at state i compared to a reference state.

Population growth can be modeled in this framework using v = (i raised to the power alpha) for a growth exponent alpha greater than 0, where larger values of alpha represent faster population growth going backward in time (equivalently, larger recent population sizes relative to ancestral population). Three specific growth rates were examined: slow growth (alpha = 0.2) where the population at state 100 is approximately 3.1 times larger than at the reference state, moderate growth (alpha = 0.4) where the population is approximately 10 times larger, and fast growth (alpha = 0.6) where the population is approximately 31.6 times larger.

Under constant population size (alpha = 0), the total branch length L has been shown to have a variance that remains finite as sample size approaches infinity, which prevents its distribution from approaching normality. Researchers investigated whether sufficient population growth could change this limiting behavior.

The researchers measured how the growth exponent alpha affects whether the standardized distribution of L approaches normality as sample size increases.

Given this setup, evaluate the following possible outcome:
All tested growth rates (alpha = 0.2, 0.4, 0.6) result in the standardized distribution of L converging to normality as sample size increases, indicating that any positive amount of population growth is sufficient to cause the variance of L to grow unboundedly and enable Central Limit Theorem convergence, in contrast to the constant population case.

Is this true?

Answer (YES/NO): NO